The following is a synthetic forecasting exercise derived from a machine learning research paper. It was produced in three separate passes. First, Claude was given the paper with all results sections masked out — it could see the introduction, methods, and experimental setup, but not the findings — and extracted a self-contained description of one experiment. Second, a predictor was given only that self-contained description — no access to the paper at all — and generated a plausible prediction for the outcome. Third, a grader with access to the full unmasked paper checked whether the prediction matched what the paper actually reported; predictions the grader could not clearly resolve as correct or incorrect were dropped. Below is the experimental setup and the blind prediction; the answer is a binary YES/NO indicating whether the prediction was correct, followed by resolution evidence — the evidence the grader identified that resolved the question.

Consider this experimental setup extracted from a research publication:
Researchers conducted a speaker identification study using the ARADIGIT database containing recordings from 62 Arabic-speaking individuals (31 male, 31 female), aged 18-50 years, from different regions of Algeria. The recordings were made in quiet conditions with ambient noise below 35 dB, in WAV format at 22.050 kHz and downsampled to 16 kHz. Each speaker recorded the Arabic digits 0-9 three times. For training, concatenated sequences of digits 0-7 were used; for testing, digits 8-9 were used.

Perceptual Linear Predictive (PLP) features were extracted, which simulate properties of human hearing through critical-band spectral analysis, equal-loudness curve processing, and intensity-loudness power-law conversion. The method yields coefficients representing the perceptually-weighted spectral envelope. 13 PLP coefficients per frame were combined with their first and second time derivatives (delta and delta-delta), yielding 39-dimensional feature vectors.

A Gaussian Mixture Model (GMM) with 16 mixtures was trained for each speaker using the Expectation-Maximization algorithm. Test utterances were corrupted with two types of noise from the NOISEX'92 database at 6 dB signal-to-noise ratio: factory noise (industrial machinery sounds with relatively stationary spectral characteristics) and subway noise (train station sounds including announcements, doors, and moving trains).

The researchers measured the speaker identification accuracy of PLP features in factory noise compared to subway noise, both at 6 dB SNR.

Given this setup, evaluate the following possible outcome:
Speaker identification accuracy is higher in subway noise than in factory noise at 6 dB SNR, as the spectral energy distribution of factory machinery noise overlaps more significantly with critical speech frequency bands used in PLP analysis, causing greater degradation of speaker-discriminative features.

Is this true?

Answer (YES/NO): NO